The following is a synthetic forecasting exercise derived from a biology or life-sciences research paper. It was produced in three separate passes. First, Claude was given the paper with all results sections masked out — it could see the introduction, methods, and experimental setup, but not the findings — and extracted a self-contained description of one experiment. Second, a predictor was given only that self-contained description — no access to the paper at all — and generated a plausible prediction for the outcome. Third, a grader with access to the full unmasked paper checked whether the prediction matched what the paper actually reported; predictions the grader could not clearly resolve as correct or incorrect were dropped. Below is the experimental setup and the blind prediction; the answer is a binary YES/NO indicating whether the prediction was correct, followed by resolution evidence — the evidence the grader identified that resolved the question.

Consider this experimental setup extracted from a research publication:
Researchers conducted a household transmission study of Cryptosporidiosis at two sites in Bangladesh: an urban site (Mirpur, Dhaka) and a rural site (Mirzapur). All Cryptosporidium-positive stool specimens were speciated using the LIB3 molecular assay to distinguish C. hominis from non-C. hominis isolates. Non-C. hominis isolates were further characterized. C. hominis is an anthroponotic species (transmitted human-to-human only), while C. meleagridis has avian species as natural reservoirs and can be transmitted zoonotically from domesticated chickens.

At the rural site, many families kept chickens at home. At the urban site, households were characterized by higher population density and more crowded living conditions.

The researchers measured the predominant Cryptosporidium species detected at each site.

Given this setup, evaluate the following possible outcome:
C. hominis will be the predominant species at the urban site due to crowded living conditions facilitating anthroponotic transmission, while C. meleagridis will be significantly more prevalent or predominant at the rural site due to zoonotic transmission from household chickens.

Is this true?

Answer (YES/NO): YES